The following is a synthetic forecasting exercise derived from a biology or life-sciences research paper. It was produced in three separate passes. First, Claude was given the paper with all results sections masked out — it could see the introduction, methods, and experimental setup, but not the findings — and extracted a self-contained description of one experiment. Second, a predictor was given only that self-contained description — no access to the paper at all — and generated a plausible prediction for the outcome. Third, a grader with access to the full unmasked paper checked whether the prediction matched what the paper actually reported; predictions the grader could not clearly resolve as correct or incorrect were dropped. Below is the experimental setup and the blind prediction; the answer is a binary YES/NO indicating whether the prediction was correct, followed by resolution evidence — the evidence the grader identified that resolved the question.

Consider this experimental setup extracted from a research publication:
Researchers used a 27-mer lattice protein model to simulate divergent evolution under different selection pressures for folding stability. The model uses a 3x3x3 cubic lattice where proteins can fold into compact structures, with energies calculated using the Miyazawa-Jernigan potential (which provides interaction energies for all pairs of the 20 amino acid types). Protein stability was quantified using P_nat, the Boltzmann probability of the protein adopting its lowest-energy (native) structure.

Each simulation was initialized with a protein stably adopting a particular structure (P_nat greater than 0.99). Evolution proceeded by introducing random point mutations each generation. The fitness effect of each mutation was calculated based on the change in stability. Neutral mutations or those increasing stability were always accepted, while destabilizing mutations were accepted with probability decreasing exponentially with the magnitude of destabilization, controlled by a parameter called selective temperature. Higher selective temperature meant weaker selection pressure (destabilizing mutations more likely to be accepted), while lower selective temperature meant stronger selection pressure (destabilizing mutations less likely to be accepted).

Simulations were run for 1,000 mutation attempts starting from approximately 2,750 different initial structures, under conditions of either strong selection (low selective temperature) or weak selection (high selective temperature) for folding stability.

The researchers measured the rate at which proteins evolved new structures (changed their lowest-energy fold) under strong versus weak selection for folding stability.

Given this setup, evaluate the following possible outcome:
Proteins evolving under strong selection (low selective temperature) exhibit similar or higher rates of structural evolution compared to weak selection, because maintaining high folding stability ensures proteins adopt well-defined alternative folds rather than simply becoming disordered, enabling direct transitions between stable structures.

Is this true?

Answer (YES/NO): NO